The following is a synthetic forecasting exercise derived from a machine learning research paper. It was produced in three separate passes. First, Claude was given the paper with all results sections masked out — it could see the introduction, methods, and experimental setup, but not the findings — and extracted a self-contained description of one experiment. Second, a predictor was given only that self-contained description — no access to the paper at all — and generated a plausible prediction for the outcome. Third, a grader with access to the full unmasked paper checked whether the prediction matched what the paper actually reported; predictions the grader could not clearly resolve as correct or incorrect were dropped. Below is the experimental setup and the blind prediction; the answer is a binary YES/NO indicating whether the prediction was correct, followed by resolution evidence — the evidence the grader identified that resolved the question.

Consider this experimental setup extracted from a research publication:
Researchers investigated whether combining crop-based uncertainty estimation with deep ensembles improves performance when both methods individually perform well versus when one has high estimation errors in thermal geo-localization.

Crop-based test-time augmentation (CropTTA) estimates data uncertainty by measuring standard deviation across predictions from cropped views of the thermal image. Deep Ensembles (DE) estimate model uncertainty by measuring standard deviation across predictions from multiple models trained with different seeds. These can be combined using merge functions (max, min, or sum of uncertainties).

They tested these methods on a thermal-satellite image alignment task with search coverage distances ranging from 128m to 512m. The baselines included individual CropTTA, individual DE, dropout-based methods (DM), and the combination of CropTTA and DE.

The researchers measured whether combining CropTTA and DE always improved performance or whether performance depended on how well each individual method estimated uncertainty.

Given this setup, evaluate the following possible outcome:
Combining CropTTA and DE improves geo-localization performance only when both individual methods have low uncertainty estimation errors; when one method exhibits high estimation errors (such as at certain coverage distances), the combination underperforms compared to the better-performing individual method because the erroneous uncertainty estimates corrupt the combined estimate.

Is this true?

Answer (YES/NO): YES